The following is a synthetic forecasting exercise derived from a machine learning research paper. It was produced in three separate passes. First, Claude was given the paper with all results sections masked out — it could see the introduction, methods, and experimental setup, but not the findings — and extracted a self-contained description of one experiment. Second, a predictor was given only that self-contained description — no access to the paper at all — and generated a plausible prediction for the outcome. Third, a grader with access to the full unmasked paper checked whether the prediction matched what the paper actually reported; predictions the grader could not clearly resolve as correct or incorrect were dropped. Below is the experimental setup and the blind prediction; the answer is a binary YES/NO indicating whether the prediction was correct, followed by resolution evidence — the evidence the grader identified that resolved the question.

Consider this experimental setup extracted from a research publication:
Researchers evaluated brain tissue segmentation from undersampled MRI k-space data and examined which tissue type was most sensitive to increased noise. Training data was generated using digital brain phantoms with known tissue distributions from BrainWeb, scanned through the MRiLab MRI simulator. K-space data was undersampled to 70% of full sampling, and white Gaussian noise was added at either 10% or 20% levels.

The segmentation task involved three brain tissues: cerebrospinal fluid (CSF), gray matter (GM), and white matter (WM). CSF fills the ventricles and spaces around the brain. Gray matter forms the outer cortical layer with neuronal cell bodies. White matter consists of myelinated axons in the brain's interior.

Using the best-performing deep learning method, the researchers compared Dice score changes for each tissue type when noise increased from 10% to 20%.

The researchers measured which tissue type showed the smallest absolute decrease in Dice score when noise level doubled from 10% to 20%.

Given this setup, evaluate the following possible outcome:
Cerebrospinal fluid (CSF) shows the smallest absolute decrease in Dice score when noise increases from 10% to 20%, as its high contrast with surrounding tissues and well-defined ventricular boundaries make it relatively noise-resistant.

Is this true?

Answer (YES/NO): NO